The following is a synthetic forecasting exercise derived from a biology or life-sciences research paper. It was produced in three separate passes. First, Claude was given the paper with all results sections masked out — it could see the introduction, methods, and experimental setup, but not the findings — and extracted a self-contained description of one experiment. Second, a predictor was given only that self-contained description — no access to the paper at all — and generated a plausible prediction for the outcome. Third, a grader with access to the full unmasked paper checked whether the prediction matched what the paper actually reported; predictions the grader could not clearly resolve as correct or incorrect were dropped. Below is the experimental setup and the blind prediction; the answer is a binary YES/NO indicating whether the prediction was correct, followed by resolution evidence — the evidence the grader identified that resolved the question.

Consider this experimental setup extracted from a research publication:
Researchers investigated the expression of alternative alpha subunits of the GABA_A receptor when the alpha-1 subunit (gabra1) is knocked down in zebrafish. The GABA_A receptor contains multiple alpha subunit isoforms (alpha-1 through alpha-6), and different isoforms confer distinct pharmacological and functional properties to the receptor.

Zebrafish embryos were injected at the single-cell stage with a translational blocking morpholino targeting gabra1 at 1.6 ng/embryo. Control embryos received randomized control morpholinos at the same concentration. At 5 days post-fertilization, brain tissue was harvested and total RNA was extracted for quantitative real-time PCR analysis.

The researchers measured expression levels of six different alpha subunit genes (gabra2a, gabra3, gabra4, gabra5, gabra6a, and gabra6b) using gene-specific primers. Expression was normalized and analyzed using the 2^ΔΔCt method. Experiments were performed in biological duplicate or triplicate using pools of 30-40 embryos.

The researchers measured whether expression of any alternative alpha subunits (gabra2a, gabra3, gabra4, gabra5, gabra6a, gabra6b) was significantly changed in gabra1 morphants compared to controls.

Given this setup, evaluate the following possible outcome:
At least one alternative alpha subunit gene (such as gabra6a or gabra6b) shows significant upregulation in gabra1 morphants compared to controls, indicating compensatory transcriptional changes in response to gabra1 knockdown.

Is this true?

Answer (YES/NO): YES